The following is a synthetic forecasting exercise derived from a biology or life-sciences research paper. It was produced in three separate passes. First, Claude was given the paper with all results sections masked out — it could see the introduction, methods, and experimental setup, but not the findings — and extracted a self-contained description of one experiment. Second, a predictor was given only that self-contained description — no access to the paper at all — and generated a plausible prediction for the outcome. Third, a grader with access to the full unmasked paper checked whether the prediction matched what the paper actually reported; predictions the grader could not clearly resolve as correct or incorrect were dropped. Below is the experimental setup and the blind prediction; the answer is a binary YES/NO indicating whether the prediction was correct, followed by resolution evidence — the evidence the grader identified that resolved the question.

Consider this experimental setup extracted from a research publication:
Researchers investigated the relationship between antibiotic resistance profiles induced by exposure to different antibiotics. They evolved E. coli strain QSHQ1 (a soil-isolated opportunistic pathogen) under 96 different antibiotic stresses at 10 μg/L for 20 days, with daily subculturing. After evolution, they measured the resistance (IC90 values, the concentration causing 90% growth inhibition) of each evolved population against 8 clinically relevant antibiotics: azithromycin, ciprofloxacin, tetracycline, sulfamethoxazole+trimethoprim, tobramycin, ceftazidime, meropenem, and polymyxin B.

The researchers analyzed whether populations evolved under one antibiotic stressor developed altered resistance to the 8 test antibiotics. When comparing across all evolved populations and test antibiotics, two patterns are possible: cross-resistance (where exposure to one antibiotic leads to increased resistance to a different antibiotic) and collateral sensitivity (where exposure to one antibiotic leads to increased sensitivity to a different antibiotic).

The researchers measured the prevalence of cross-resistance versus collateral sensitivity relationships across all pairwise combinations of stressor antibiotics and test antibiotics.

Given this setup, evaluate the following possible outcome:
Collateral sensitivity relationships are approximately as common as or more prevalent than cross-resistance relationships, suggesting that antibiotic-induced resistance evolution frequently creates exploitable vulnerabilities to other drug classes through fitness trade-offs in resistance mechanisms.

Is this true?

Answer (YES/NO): NO